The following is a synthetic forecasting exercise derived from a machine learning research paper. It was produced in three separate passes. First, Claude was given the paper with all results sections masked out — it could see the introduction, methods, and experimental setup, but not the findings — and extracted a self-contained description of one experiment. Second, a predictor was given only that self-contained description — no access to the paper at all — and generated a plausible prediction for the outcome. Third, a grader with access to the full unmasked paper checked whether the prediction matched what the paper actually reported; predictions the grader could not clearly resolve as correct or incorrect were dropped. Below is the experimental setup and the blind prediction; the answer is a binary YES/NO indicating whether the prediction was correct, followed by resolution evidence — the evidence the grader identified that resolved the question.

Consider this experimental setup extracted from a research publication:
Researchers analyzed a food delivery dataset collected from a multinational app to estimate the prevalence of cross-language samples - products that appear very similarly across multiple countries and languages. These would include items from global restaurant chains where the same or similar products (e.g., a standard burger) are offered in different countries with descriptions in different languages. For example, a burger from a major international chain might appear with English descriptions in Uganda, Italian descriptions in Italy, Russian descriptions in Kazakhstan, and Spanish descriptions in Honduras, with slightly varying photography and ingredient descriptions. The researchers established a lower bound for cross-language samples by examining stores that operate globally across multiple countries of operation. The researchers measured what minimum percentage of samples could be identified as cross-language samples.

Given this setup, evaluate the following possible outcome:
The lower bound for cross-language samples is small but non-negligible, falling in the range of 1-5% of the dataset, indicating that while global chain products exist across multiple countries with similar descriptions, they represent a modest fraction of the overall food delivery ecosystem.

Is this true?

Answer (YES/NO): YES